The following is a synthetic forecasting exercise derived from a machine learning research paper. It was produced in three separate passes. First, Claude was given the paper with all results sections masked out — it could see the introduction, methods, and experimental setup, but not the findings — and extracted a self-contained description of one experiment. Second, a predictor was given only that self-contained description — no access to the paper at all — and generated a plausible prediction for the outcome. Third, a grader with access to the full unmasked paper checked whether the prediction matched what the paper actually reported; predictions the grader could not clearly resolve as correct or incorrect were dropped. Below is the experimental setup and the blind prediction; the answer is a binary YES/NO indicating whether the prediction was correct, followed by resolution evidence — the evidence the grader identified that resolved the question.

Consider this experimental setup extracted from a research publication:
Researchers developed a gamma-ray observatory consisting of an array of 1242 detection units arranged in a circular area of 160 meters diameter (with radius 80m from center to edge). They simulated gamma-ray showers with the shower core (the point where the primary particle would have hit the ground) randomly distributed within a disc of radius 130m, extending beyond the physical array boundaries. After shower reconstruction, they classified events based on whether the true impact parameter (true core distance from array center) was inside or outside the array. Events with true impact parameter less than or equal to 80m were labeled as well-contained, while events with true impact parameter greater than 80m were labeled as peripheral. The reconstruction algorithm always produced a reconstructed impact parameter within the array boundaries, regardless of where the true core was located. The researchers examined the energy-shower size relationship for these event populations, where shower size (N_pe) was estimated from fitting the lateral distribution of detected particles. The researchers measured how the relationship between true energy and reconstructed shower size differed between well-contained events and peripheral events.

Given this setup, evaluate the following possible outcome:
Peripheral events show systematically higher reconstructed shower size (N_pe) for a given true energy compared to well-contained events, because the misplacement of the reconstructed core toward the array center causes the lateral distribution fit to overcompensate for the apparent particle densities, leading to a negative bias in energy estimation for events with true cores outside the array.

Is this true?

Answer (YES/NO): NO